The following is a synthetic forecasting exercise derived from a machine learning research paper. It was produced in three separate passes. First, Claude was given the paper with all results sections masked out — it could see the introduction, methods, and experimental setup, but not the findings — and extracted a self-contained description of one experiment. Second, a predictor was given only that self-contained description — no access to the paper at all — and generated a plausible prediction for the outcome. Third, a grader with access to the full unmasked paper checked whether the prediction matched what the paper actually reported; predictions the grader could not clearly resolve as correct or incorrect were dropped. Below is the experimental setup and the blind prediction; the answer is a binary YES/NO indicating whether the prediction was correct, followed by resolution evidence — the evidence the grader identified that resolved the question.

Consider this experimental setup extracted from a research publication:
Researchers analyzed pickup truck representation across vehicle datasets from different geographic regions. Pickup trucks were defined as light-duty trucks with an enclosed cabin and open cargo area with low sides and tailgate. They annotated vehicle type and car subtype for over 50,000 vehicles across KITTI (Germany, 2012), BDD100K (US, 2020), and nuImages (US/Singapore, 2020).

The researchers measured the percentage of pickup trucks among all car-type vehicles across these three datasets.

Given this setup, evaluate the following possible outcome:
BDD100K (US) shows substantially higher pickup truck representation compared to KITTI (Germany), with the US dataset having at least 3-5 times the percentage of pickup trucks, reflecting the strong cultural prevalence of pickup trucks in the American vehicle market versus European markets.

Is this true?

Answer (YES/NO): YES